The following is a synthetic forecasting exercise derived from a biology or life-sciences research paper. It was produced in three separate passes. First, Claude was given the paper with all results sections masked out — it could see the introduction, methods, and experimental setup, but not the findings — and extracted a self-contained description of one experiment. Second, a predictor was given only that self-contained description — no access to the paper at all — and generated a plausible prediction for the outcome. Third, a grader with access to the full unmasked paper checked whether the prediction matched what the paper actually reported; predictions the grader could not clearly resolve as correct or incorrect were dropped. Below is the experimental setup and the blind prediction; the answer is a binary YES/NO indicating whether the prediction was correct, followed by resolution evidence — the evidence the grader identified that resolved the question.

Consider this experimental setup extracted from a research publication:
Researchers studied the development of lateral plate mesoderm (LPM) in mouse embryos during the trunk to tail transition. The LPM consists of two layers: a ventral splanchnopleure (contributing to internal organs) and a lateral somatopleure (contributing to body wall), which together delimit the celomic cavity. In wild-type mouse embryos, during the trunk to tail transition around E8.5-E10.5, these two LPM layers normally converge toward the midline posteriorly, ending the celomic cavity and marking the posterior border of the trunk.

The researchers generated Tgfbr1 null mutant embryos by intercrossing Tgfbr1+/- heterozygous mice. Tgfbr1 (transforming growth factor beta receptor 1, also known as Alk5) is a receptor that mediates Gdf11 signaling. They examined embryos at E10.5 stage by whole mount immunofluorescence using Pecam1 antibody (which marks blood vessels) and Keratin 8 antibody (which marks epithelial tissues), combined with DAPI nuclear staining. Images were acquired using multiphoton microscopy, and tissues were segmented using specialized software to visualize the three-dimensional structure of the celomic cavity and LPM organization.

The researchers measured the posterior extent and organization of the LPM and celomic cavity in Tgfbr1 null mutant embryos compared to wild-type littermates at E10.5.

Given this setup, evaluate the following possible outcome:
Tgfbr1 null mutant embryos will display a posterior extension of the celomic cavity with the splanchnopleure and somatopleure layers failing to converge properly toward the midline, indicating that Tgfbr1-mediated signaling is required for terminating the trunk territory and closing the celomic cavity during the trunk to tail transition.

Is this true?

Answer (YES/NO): YES